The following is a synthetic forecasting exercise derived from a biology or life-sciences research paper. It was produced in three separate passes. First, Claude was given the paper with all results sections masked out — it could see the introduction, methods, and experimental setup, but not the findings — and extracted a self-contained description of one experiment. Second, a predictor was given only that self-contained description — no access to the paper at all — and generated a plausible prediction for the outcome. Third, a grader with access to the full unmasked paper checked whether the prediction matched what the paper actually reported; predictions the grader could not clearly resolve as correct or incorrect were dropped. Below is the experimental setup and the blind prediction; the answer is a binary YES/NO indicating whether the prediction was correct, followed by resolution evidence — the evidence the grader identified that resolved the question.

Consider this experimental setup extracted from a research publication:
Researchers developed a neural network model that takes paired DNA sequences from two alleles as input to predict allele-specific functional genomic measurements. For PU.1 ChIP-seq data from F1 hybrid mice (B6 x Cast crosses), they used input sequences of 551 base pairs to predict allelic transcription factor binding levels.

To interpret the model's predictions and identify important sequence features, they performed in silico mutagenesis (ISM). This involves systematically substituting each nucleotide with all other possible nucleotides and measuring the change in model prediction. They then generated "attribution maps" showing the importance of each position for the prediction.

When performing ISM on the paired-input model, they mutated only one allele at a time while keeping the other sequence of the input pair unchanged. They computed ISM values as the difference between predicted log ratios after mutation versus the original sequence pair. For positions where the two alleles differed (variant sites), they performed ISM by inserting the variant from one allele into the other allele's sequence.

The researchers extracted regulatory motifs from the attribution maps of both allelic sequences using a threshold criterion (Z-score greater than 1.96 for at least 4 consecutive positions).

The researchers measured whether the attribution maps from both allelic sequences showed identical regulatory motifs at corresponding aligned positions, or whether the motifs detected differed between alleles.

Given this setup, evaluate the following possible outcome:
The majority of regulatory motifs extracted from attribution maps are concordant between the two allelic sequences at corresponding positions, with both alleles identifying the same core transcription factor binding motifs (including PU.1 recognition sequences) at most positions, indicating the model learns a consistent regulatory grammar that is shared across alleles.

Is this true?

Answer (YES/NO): NO